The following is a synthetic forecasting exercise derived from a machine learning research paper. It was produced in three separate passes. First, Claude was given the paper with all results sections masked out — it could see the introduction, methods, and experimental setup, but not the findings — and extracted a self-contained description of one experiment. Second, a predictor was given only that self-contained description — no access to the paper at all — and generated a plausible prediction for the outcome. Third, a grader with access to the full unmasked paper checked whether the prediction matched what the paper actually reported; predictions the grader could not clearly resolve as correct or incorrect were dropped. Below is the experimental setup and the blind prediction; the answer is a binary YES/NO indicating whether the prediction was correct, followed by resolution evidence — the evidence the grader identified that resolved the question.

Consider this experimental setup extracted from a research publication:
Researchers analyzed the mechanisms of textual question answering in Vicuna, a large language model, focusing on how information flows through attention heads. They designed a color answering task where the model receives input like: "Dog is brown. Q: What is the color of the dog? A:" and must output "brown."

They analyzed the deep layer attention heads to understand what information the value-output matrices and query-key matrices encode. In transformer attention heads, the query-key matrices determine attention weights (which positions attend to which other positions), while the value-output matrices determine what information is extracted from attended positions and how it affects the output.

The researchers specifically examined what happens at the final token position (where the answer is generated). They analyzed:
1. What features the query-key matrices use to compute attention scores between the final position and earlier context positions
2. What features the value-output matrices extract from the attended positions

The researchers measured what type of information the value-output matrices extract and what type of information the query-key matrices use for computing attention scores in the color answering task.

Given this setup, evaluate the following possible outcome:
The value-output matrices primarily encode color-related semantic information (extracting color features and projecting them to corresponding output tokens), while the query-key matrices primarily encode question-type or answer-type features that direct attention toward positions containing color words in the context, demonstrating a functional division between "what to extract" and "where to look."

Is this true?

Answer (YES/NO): NO